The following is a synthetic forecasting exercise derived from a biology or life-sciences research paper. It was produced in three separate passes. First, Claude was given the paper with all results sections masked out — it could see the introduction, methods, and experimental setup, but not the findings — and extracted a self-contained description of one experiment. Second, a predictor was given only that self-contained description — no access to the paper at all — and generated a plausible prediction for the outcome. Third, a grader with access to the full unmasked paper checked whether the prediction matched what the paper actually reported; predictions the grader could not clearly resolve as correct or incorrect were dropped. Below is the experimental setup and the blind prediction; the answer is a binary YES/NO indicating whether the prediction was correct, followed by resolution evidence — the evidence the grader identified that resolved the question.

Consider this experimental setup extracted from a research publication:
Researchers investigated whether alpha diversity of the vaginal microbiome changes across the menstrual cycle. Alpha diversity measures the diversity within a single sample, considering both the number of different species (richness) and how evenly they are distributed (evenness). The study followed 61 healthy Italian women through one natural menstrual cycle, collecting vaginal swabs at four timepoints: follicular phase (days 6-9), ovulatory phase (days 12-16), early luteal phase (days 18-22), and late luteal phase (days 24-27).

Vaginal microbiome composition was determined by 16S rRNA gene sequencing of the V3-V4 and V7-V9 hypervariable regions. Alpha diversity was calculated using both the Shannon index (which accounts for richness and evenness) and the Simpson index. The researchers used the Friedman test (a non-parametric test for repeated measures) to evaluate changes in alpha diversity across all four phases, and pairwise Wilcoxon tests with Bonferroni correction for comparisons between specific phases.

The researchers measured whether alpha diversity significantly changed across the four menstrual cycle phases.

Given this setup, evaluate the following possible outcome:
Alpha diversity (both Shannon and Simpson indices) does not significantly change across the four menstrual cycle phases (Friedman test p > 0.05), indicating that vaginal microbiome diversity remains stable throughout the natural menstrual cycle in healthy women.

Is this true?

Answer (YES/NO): YES